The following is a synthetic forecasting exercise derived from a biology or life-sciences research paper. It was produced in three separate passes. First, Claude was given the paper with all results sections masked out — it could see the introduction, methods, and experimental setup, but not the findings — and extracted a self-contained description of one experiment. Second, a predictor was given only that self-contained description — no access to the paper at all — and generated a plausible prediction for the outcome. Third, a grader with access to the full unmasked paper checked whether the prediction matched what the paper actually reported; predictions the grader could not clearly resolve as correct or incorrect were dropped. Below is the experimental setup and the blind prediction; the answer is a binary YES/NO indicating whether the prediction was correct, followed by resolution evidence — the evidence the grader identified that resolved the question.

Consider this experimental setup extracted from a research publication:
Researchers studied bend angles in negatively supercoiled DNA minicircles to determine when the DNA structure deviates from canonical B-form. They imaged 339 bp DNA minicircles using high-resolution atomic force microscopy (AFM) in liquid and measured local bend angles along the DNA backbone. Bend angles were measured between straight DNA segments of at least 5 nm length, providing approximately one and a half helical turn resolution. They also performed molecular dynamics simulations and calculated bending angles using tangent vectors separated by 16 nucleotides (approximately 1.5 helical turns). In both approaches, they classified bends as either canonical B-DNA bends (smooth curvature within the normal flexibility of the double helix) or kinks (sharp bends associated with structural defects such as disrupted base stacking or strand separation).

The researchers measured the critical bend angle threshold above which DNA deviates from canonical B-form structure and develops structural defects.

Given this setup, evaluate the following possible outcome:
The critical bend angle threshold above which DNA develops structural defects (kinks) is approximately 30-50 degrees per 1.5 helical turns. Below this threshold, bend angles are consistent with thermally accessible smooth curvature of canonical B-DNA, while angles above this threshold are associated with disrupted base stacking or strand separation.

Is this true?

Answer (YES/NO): NO